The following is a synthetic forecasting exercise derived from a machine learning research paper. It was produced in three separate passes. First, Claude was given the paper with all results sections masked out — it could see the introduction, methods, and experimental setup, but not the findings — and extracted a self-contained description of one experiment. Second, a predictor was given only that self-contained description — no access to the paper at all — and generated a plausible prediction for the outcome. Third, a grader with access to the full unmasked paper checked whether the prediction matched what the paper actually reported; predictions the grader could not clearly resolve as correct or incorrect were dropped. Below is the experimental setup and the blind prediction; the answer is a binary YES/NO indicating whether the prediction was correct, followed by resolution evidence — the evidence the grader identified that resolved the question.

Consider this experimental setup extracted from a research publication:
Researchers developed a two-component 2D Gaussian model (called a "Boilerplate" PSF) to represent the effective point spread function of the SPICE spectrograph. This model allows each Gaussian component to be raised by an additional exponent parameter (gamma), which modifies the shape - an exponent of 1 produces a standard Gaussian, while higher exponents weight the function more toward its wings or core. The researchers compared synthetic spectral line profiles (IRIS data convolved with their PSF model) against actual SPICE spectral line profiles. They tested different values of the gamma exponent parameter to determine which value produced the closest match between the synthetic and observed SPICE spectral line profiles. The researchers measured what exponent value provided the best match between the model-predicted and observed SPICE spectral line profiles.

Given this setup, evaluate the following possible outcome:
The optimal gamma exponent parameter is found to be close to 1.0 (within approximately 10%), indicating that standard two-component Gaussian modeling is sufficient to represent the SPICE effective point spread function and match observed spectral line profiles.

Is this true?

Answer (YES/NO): NO